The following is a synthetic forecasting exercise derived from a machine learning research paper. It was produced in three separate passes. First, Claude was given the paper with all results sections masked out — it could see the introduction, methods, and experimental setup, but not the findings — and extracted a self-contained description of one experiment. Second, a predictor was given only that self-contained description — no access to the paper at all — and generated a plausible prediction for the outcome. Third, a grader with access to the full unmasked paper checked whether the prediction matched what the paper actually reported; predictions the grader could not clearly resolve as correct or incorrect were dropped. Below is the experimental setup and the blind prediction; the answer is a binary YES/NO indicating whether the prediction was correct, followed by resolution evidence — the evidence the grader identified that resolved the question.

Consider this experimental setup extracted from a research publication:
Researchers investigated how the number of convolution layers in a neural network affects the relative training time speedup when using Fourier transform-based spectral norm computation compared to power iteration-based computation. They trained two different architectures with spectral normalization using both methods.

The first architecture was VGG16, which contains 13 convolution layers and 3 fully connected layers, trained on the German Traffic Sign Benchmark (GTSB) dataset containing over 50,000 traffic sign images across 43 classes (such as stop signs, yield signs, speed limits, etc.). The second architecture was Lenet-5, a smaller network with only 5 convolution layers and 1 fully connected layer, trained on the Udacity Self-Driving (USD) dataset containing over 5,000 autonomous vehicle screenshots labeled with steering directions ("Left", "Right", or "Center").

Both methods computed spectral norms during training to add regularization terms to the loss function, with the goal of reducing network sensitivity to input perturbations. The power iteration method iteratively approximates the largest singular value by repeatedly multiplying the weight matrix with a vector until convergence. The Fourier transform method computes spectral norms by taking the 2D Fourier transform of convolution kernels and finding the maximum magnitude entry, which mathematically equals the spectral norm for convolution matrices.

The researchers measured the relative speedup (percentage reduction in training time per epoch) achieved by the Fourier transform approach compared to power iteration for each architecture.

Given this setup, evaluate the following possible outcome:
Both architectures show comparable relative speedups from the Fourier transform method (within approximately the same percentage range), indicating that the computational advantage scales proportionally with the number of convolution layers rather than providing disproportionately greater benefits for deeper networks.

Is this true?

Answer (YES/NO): NO